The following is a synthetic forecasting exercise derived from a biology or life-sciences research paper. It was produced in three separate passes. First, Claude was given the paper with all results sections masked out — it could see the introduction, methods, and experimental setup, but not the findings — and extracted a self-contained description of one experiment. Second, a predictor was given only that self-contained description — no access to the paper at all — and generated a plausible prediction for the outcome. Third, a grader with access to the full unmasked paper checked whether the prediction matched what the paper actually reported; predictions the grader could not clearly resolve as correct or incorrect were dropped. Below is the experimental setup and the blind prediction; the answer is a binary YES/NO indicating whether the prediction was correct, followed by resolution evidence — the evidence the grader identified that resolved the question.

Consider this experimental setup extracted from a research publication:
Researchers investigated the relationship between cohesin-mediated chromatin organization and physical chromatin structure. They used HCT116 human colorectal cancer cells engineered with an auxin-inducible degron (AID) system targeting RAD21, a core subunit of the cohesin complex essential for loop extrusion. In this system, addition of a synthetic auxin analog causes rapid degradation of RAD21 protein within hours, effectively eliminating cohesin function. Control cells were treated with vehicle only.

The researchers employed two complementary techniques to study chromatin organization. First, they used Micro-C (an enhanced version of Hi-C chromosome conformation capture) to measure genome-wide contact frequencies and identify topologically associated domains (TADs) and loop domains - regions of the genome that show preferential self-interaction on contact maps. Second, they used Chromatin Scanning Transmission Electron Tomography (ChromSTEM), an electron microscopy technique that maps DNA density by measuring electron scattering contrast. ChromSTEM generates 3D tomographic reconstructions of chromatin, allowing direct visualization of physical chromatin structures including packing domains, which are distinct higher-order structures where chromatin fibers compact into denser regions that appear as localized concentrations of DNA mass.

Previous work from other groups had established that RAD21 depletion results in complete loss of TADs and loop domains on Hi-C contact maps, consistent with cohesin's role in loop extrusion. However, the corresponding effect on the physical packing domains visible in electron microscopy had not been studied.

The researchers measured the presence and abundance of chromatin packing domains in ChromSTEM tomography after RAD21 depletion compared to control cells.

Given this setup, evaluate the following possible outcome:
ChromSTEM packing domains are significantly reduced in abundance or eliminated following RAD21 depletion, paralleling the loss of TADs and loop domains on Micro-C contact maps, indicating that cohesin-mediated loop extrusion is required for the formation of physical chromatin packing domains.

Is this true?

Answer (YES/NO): NO